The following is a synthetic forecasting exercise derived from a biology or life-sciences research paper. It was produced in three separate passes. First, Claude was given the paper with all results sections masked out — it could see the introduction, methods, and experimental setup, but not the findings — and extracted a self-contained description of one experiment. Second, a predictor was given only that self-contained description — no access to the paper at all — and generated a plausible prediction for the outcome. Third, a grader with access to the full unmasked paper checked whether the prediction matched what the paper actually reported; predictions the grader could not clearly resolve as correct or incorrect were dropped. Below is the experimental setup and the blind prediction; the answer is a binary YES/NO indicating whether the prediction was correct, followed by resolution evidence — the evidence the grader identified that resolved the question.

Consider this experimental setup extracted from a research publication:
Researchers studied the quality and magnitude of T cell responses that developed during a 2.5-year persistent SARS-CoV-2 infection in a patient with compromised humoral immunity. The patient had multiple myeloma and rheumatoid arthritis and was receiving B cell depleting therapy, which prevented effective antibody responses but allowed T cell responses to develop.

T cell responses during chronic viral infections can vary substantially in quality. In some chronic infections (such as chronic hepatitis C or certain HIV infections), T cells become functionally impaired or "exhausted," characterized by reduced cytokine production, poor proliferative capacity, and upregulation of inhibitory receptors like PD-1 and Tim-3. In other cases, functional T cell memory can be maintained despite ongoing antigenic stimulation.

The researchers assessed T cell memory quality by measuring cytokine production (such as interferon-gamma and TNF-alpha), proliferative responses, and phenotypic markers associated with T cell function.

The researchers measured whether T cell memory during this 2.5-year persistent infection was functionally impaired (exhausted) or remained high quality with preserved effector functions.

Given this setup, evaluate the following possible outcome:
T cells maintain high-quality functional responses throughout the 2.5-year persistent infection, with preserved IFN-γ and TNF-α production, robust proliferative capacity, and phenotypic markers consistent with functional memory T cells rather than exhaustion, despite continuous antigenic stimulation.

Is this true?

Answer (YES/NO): YES